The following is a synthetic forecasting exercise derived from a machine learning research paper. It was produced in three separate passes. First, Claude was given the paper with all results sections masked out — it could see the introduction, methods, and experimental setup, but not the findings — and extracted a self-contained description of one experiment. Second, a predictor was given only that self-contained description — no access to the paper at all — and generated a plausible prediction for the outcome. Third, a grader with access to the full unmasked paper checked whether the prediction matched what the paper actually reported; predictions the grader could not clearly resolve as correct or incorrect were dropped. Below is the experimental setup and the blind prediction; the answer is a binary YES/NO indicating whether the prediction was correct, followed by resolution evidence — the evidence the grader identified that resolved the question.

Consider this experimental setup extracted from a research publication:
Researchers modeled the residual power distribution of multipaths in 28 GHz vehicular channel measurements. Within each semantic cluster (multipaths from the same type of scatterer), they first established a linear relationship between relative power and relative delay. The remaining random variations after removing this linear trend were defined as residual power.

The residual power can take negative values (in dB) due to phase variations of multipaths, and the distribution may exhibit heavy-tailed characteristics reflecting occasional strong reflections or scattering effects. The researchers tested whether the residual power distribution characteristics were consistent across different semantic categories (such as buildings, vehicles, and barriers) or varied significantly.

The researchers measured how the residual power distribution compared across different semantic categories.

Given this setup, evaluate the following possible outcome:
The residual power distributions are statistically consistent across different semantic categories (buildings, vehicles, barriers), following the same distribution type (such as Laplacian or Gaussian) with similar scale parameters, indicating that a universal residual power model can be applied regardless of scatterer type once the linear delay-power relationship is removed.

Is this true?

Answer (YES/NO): NO